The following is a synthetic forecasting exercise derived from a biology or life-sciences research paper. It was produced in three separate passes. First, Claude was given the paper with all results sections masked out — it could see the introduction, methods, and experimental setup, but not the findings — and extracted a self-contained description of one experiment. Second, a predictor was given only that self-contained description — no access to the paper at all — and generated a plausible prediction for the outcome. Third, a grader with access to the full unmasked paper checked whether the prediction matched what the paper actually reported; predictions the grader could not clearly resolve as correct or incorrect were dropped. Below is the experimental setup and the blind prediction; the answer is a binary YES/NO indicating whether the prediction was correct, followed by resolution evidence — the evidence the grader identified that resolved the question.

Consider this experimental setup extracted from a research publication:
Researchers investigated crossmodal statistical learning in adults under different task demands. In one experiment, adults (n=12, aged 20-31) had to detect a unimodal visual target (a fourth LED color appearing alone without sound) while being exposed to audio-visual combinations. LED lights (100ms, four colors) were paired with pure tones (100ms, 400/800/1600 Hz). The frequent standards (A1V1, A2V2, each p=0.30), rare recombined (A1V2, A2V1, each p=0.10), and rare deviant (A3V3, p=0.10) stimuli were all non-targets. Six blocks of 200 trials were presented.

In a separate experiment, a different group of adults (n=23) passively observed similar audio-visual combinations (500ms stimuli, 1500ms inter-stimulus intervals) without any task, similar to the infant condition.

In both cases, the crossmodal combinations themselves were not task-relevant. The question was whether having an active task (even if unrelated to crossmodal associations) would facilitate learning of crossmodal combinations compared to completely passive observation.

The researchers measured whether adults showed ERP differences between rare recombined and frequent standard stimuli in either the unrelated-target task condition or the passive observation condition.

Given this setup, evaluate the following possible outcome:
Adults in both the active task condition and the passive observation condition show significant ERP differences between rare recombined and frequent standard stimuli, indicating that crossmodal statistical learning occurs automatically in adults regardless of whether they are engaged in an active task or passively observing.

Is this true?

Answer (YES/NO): NO